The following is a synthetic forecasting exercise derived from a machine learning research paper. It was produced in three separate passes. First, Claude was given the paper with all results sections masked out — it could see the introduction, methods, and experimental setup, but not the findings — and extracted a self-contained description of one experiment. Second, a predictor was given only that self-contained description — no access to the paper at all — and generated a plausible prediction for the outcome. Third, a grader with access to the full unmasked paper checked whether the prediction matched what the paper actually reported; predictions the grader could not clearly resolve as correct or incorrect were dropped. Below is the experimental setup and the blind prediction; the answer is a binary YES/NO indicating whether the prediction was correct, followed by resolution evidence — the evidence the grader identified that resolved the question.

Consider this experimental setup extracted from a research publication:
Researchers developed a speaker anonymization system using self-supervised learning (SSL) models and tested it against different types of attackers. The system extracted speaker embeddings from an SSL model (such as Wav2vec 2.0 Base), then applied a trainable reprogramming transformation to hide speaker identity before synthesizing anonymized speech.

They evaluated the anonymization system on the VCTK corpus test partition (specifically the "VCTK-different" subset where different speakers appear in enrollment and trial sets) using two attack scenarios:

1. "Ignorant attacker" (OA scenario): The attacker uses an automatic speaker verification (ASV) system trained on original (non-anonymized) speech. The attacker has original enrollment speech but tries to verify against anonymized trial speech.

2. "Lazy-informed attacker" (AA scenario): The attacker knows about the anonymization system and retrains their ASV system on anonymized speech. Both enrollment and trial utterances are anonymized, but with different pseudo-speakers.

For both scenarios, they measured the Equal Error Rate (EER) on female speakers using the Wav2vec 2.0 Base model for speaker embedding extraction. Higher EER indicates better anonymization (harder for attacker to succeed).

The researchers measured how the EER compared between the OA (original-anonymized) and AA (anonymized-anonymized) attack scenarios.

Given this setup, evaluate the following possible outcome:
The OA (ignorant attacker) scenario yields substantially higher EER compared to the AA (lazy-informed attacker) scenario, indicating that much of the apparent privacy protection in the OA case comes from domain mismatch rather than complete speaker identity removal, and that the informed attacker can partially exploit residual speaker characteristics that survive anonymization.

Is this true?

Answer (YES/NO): YES